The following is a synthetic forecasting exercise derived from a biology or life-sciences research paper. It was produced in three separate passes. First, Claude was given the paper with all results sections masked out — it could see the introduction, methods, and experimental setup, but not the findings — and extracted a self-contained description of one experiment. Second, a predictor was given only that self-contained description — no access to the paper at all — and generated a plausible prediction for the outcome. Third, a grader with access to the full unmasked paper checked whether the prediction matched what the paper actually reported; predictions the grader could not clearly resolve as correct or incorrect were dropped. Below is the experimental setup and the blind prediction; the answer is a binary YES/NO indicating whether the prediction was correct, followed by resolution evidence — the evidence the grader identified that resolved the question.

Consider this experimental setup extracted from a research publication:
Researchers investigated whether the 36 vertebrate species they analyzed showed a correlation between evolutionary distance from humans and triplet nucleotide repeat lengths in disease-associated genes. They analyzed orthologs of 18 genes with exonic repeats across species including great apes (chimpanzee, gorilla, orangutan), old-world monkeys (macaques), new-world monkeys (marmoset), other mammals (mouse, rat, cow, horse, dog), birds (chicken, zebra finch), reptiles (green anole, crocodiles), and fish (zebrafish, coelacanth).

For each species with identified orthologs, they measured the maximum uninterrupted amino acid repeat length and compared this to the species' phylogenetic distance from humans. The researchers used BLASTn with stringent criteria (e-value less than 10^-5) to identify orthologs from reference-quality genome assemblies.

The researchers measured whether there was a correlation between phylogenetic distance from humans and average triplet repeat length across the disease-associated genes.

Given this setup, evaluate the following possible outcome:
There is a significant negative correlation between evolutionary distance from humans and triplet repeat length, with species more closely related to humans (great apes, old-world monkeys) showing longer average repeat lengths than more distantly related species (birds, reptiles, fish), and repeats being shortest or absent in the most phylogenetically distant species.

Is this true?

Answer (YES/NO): YES